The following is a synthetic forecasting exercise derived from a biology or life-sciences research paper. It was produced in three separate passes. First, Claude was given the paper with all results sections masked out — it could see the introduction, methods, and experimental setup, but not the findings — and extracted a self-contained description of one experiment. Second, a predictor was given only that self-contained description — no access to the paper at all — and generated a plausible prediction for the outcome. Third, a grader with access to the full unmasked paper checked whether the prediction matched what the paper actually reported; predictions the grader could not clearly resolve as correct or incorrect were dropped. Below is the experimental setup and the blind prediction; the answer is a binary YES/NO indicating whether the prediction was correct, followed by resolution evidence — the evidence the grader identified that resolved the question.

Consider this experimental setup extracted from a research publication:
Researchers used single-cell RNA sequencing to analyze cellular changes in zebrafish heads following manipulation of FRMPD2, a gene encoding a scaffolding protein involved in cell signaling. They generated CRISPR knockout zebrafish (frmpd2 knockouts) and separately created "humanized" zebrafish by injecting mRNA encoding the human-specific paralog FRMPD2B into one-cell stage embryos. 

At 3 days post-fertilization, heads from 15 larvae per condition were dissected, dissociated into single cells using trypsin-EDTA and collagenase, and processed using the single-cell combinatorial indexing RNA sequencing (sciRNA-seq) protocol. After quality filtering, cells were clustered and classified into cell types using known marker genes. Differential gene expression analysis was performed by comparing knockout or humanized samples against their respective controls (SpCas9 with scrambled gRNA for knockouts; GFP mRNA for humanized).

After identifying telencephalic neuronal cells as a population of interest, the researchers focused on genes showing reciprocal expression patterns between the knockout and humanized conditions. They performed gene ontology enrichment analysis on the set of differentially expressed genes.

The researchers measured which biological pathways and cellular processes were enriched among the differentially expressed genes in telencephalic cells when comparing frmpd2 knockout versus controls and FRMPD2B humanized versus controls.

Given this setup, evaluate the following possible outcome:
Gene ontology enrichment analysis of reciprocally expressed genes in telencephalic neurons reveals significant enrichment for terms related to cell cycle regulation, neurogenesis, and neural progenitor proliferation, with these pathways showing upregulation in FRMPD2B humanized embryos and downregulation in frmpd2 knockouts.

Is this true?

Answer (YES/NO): NO